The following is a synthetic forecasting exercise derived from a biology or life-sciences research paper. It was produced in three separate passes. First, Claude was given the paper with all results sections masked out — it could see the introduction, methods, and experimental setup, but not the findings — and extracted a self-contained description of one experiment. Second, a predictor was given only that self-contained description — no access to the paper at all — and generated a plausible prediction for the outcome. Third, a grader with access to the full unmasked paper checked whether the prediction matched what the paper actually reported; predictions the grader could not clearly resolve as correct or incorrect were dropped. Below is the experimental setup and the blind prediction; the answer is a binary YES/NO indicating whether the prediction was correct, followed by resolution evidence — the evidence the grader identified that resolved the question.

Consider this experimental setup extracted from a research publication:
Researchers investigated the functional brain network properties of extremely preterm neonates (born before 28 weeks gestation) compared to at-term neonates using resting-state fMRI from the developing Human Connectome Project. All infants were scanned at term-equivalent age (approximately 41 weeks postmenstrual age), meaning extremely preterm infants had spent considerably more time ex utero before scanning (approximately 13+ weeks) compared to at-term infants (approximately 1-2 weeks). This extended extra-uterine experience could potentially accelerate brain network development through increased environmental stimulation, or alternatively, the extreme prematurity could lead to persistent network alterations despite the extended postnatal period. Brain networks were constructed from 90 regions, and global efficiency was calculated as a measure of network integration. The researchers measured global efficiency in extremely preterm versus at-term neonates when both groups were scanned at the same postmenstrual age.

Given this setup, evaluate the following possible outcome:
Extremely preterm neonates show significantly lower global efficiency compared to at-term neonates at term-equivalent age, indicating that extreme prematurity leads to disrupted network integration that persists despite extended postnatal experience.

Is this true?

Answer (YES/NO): YES